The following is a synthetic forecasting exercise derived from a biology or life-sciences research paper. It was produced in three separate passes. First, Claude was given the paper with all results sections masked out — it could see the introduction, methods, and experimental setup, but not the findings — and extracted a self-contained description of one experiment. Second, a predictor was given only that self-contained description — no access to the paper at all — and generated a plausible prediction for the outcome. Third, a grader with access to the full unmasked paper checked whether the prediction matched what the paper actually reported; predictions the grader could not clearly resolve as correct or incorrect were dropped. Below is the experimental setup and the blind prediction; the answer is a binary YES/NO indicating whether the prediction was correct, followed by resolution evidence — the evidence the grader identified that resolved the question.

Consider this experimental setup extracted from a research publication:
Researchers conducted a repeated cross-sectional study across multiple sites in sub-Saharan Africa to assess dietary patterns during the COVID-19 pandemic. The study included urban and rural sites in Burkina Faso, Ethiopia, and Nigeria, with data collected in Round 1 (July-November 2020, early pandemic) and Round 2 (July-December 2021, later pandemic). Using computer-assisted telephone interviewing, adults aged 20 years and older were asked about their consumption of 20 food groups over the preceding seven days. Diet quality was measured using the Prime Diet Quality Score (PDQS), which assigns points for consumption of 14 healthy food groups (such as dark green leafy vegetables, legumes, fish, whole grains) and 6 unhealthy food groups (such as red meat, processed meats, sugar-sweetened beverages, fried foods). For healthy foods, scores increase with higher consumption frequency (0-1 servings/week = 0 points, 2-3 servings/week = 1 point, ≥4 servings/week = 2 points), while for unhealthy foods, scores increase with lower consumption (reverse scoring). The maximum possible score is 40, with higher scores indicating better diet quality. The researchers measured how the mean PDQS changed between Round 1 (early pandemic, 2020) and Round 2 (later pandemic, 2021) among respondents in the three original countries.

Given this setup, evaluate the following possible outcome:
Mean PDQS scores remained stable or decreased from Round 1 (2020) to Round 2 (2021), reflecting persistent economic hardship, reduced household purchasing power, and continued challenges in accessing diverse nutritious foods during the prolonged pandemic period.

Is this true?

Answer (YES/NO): NO